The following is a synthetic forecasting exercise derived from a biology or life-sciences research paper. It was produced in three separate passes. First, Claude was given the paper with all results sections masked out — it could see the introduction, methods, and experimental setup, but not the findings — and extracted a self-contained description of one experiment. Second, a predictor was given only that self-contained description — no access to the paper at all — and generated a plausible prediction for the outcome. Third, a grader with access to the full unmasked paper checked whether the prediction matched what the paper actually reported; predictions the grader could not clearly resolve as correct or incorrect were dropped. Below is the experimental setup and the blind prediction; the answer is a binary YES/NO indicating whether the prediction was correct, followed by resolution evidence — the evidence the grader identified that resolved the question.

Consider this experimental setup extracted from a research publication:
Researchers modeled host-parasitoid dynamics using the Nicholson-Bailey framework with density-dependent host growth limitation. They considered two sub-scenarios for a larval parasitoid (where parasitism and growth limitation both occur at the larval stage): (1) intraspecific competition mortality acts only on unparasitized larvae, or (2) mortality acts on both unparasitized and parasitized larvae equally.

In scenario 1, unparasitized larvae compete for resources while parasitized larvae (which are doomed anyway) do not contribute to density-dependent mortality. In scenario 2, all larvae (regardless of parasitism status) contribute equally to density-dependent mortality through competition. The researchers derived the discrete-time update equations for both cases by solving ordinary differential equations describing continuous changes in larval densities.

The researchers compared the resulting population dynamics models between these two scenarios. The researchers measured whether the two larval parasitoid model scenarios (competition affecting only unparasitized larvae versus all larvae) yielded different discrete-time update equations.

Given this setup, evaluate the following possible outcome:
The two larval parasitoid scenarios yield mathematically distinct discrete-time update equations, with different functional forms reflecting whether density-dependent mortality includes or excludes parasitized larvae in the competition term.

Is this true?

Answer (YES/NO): YES